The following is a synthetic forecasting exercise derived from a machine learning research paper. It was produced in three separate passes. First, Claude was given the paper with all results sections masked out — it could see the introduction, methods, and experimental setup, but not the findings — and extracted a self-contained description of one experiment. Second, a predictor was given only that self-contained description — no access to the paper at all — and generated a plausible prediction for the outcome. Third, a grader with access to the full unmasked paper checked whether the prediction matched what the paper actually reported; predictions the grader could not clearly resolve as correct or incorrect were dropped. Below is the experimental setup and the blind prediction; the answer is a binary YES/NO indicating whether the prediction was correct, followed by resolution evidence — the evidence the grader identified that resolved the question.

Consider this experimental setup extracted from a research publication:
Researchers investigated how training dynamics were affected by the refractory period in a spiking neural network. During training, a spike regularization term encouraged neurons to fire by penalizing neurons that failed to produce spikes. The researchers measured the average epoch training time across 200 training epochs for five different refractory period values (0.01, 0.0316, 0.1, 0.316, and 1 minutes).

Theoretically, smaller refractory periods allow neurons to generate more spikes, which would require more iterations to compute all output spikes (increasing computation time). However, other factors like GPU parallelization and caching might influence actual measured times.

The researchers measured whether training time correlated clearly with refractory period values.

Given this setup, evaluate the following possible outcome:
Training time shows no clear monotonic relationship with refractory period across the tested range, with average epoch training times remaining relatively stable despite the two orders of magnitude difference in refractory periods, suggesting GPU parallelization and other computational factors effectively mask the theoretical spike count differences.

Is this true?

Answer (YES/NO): YES